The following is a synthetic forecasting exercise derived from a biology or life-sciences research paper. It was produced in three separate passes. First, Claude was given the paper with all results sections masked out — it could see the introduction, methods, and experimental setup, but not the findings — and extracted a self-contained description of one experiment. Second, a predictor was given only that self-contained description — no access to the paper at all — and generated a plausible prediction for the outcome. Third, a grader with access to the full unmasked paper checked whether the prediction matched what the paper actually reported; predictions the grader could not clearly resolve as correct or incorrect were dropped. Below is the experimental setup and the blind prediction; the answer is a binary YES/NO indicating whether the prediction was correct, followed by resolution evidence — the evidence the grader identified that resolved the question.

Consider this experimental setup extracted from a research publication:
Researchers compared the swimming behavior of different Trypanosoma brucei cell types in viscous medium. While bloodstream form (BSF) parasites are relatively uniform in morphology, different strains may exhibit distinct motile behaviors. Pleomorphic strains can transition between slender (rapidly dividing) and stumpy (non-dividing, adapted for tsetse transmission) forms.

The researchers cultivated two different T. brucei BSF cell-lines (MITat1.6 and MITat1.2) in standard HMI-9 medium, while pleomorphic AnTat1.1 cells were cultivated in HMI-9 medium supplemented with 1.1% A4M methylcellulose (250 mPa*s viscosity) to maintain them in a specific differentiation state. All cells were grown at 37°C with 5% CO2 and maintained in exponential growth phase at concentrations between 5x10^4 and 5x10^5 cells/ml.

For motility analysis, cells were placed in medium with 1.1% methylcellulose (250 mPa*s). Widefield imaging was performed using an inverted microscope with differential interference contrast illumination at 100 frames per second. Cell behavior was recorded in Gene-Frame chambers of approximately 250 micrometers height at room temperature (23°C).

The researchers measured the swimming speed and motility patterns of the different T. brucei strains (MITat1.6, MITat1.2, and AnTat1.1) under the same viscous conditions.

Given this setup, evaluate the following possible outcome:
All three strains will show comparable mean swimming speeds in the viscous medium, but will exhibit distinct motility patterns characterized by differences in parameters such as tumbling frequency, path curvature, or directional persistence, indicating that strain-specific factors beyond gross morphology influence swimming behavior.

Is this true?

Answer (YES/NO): NO